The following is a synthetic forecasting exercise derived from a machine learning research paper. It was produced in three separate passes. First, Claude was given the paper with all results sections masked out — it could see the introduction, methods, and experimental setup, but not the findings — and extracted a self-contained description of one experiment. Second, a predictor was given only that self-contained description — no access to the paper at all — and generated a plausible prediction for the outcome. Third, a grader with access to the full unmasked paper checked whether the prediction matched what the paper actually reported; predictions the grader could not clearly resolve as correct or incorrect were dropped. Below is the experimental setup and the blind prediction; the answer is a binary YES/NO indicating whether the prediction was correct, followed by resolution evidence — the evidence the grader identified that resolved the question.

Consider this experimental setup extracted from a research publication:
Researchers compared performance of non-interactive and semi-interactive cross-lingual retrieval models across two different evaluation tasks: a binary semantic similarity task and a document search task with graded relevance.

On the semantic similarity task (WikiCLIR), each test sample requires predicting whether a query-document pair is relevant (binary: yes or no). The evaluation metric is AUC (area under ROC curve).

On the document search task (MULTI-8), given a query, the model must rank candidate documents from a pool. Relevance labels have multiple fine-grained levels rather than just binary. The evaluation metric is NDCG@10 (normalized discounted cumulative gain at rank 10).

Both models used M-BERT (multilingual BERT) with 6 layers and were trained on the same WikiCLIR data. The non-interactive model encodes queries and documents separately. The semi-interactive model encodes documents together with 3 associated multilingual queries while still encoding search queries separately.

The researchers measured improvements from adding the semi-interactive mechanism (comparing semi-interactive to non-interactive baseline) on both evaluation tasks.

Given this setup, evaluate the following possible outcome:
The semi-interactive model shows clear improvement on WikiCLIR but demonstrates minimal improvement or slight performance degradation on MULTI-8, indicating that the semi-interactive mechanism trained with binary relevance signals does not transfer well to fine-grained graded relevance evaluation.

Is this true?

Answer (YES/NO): NO